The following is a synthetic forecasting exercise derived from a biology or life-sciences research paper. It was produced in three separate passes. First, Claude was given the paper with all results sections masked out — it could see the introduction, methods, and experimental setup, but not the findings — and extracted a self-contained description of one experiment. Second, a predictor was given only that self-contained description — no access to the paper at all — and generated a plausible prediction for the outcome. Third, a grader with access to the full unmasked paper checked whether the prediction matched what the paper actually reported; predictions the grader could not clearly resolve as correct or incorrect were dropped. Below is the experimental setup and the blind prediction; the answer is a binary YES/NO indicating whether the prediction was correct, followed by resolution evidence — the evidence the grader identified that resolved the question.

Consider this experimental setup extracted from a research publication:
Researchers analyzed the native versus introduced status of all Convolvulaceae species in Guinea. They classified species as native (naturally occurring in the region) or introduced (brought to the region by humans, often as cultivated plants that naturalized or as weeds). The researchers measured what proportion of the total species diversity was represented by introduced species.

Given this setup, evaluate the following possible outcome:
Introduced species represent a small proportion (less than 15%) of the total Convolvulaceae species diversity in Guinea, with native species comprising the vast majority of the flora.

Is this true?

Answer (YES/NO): NO